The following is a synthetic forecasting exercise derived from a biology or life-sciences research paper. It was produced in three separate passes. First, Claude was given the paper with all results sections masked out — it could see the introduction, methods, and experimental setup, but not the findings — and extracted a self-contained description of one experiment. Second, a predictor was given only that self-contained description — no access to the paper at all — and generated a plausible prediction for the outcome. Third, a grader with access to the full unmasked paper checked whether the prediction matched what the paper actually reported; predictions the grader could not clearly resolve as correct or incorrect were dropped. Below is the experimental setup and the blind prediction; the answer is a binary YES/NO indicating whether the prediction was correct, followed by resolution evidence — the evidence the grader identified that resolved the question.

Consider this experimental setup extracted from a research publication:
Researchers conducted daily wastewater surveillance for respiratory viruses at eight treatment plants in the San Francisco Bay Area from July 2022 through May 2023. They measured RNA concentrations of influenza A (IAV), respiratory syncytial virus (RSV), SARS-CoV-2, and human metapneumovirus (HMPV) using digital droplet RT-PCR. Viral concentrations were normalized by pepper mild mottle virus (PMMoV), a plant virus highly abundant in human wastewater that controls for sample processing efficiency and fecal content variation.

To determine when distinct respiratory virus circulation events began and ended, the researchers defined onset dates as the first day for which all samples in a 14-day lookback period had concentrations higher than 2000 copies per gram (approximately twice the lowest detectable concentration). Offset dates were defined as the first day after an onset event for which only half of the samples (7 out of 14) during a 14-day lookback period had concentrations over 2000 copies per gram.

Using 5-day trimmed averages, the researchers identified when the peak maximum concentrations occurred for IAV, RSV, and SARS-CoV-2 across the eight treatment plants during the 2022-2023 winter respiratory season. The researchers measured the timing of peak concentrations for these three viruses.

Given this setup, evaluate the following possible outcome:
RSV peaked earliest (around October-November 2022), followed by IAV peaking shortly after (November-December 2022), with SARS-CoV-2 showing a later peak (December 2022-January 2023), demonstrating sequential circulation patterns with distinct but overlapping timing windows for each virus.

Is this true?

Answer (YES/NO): NO